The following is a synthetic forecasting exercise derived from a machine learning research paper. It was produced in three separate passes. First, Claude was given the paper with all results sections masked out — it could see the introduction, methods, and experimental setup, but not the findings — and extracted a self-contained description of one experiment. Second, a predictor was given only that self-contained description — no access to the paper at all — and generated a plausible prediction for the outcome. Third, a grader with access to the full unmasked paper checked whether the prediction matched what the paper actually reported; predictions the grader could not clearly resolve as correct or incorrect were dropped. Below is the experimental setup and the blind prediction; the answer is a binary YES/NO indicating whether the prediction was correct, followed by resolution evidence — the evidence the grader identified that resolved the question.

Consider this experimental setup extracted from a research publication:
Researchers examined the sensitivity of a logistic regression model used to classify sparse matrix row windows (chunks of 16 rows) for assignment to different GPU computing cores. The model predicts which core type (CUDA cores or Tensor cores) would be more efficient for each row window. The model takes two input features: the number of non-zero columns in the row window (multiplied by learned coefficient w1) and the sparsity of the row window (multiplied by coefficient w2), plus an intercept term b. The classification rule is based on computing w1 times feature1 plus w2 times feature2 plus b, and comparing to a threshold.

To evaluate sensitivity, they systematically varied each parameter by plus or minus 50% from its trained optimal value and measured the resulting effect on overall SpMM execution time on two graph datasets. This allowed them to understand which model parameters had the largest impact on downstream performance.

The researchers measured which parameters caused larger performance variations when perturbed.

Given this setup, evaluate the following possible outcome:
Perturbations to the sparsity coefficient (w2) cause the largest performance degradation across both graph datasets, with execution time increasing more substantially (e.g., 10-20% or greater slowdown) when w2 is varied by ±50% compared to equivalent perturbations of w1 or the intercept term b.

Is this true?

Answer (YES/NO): NO